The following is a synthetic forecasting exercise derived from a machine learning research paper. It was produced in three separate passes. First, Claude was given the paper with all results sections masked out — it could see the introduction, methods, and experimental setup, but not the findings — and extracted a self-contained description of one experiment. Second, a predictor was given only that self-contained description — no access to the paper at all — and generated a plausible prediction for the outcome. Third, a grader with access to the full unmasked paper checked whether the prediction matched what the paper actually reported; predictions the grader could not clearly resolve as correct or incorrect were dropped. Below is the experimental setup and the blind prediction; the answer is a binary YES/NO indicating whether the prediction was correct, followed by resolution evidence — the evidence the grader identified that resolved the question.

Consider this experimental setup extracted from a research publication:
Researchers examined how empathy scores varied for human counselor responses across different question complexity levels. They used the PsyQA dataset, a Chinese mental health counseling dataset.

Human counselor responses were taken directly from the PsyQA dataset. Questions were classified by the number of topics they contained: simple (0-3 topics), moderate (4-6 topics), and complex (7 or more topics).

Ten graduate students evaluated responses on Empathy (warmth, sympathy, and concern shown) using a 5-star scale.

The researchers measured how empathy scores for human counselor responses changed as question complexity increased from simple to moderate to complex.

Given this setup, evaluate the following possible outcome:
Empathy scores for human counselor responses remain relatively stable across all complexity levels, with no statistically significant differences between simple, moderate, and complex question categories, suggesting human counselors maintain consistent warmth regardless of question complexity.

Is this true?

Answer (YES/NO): NO